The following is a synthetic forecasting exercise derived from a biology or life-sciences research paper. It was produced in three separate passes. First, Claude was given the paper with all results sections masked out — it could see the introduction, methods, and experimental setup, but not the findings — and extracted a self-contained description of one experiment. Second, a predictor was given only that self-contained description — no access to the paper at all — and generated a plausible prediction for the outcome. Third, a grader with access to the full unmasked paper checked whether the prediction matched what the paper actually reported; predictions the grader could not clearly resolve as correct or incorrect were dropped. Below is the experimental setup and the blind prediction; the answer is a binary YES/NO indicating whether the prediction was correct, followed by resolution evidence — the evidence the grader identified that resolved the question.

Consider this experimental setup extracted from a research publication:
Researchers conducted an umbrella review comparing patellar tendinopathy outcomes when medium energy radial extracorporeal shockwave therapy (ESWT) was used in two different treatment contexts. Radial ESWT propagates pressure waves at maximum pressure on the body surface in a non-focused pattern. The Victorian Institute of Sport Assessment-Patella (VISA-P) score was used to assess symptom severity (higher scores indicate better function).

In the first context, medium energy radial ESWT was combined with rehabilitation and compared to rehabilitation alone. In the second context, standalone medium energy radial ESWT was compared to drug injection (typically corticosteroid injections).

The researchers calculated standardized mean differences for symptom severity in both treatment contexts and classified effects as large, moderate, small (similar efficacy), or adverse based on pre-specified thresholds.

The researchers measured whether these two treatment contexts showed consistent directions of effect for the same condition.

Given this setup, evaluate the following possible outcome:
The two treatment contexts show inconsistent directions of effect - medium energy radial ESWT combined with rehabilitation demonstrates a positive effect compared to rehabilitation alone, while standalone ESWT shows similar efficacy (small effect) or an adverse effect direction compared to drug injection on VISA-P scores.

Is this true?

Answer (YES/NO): NO